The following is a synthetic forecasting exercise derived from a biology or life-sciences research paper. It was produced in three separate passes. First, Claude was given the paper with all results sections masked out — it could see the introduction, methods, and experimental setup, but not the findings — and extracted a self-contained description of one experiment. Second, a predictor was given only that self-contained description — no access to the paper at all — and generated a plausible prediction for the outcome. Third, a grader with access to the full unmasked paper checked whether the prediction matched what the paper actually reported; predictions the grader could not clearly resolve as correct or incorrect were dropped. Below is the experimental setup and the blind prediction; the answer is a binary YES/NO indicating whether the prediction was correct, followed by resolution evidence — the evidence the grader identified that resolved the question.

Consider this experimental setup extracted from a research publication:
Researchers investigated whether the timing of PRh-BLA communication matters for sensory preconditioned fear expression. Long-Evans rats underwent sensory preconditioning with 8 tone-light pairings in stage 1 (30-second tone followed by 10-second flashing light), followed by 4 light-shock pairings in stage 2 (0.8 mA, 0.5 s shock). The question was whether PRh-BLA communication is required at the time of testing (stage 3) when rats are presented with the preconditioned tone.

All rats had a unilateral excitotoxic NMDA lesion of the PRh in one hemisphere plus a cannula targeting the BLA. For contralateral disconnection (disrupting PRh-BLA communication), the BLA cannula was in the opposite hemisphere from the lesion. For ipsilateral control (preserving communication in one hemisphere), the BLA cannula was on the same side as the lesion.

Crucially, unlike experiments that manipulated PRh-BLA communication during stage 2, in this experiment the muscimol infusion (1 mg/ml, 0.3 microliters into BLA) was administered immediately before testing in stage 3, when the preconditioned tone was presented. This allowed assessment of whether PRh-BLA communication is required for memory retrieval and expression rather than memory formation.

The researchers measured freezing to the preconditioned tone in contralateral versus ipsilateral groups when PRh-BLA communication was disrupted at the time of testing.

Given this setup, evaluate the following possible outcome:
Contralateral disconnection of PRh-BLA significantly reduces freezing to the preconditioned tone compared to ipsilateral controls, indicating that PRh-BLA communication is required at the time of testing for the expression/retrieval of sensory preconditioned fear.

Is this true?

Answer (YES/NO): NO